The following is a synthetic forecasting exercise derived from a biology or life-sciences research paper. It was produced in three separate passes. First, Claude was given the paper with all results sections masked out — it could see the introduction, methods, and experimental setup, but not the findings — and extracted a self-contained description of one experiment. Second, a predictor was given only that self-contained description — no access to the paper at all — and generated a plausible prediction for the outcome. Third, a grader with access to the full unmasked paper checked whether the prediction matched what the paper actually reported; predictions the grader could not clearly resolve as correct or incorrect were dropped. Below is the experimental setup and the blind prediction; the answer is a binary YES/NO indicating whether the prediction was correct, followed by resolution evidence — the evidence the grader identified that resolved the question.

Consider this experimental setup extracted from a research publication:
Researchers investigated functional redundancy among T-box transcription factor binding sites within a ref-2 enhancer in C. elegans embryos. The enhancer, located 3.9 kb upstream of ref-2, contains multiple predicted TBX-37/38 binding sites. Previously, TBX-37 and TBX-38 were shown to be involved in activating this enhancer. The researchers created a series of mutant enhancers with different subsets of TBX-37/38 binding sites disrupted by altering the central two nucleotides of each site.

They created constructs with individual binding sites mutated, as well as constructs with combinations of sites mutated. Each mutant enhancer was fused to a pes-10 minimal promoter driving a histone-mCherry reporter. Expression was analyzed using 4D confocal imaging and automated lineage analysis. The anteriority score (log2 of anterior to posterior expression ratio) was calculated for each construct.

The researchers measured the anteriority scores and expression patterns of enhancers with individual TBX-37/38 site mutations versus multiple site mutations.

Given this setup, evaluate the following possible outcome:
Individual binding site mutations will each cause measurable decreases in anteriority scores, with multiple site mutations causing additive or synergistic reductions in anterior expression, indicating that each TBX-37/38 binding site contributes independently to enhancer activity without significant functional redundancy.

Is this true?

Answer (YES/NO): NO